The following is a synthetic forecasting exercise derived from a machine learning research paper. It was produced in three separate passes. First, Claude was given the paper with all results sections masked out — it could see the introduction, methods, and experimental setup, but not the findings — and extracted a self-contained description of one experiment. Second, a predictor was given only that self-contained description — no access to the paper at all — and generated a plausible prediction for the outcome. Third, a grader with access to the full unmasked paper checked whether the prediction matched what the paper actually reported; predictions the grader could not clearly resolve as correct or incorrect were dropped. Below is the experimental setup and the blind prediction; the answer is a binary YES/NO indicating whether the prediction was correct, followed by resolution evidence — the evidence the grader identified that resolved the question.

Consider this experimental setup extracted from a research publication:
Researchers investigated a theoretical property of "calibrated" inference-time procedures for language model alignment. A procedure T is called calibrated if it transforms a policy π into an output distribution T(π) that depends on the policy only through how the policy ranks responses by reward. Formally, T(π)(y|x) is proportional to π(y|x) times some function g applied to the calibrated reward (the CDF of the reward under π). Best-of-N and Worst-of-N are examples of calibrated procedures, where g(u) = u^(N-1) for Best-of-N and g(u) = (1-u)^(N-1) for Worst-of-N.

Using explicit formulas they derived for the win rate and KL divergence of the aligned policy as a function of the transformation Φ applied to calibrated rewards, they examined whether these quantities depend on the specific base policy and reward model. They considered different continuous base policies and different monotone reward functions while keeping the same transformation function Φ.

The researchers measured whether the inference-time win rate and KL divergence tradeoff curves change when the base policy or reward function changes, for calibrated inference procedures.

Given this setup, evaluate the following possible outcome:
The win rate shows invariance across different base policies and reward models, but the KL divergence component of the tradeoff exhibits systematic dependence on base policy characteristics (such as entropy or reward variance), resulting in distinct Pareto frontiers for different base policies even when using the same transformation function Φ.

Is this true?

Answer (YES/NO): NO